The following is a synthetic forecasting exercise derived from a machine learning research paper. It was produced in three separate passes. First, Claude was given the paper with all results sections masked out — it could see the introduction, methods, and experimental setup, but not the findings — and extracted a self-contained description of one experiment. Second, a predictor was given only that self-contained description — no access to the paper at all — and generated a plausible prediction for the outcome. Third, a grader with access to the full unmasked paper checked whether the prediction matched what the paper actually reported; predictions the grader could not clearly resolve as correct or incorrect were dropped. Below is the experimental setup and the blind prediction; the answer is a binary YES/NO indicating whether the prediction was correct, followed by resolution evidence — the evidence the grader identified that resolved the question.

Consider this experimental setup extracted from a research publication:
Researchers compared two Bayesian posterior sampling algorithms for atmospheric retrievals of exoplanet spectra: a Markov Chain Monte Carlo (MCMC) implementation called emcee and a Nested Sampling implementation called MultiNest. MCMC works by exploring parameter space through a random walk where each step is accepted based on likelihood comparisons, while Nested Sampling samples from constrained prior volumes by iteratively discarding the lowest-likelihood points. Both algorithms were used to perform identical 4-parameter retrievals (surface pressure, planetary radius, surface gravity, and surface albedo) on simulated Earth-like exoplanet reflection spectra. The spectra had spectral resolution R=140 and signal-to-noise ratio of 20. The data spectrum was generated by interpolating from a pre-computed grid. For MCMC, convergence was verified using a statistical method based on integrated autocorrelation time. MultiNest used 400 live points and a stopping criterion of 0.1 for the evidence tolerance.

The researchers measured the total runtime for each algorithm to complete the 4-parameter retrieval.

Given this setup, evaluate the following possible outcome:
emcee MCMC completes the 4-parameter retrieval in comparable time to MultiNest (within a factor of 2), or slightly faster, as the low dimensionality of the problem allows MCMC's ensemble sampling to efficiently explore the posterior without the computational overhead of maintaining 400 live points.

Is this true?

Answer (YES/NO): NO